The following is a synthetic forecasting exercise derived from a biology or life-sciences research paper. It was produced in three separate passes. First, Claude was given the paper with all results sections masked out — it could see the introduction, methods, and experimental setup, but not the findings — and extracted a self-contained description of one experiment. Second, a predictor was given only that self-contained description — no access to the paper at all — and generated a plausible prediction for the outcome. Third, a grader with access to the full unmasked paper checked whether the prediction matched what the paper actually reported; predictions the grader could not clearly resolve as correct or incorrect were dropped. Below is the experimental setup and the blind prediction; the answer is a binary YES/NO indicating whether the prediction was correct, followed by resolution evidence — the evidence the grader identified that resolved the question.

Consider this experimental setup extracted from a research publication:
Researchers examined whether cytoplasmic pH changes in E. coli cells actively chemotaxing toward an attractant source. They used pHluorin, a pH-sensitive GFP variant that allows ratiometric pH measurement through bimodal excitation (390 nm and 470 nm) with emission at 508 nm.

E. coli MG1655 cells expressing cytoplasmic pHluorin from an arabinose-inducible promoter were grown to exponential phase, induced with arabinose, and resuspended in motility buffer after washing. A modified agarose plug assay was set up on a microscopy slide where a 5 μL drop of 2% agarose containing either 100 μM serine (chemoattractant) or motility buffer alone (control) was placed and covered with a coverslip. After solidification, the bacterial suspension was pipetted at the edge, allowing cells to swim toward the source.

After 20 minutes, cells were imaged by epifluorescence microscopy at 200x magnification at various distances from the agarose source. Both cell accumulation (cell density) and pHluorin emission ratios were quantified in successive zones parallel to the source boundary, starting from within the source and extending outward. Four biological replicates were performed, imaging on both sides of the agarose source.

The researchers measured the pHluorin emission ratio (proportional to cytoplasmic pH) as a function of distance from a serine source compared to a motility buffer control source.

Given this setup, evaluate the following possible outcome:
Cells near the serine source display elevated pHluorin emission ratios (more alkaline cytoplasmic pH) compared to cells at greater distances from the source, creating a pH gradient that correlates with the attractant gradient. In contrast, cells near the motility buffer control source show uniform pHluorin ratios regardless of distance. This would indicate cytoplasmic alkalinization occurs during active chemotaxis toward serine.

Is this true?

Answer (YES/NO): NO